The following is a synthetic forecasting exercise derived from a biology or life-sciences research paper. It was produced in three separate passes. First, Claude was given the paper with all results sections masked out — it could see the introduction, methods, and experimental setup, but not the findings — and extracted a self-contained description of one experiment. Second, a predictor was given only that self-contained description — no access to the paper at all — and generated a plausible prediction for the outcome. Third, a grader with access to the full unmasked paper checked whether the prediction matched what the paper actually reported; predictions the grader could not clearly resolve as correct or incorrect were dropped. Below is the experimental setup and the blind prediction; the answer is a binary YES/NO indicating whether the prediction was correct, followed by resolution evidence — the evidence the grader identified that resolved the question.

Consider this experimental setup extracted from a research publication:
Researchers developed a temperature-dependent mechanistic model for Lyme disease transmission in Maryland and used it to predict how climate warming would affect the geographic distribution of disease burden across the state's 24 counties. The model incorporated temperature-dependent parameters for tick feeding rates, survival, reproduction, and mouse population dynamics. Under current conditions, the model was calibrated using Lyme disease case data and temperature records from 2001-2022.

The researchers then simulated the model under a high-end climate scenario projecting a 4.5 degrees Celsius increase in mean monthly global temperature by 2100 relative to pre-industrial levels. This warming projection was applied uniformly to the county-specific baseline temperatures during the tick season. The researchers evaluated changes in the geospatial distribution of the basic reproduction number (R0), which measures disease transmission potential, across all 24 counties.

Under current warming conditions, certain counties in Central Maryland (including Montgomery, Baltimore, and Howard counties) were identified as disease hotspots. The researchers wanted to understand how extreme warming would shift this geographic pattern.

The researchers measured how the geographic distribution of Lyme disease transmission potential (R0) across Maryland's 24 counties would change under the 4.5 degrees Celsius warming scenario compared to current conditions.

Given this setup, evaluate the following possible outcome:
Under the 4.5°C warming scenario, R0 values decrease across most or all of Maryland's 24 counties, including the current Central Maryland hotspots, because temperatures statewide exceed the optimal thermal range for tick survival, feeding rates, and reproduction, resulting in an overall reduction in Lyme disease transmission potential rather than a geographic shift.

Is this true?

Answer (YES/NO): NO